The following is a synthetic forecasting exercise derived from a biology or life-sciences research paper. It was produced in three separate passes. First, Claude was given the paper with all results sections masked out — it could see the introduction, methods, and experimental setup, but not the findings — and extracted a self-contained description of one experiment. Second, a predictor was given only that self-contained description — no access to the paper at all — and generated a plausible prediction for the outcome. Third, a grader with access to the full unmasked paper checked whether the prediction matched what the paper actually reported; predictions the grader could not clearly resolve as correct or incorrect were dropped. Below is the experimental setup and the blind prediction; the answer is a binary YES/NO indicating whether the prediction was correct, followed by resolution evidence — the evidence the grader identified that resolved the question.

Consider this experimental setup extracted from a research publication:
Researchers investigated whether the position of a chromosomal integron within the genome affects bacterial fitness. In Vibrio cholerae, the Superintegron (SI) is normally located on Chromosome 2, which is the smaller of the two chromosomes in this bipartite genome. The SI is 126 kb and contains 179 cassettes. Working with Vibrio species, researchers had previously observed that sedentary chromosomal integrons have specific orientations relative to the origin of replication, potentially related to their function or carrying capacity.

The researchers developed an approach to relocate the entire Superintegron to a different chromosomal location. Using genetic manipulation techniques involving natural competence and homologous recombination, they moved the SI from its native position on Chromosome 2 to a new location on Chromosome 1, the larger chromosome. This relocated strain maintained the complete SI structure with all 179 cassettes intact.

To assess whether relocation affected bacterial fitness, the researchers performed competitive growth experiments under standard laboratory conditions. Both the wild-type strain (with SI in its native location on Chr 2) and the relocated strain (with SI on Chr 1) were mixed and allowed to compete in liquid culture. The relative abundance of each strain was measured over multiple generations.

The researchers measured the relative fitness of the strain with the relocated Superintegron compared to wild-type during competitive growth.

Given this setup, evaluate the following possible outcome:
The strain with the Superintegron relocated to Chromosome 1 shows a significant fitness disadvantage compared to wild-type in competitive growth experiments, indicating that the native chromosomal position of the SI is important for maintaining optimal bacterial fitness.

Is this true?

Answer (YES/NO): NO